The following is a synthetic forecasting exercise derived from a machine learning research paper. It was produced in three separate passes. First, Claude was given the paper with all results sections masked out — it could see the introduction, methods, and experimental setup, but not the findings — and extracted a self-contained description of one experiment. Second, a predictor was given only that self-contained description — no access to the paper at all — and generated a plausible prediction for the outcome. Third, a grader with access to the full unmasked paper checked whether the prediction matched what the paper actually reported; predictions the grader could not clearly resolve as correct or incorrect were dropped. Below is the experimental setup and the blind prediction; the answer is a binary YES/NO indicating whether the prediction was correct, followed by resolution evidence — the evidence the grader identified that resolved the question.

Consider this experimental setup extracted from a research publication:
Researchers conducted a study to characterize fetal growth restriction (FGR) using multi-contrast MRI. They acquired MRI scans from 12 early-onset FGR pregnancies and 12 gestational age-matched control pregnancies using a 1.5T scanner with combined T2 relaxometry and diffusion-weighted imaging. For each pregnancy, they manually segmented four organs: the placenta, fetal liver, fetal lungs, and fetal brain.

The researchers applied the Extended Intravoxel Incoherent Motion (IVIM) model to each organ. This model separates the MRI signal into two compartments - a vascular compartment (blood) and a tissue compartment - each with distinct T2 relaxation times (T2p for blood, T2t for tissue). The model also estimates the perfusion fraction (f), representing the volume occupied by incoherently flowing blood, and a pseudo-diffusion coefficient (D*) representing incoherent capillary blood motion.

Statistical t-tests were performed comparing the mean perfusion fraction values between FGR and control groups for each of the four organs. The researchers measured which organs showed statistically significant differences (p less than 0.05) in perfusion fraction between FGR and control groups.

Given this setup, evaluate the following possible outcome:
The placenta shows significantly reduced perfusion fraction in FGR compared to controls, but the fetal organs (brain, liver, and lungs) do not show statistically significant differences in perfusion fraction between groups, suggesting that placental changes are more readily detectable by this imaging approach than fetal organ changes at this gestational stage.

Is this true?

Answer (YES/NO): NO